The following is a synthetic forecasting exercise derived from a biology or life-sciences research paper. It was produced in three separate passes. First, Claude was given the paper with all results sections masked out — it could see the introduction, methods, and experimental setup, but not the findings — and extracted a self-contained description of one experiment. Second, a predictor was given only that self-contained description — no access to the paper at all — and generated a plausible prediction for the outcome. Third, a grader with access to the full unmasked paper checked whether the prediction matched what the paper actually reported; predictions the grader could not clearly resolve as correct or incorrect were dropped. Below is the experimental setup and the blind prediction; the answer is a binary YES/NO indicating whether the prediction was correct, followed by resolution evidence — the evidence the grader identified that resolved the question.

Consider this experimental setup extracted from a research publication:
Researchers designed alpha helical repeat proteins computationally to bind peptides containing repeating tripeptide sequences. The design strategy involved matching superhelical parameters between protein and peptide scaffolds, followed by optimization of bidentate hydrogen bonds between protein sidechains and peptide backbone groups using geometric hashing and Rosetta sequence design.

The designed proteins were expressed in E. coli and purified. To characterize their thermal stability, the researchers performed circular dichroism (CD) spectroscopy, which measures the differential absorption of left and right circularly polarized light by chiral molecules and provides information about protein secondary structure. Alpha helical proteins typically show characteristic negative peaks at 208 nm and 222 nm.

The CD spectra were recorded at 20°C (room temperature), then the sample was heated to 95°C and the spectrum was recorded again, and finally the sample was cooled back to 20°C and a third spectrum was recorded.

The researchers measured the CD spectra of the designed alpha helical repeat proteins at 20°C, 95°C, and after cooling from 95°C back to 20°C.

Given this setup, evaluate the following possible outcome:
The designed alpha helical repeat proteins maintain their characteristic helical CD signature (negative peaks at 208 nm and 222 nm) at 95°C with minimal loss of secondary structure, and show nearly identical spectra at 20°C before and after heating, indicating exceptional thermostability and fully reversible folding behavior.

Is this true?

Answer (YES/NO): NO